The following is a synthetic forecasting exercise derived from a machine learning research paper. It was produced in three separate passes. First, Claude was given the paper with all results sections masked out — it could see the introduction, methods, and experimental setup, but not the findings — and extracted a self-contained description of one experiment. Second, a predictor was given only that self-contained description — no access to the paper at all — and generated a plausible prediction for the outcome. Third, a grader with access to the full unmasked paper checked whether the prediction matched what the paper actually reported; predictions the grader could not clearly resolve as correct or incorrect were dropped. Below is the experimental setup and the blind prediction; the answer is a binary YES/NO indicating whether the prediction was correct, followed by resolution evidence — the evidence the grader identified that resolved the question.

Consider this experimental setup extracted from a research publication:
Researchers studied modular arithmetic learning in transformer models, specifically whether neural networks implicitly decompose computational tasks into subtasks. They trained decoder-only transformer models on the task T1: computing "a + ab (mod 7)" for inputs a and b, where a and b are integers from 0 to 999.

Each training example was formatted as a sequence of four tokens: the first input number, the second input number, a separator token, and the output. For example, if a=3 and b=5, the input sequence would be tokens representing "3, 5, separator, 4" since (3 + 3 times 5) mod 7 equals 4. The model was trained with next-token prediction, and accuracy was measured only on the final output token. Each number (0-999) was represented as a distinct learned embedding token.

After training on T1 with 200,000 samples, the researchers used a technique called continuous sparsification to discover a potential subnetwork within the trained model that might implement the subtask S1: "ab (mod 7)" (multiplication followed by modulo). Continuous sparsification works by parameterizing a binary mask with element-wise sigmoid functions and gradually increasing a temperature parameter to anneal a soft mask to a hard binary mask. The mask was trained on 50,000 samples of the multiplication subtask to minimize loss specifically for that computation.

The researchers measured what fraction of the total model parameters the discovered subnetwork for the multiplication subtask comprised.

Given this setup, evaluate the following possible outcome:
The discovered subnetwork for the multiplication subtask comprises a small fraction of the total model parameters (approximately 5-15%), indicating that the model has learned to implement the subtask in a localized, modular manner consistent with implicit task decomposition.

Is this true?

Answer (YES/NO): NO